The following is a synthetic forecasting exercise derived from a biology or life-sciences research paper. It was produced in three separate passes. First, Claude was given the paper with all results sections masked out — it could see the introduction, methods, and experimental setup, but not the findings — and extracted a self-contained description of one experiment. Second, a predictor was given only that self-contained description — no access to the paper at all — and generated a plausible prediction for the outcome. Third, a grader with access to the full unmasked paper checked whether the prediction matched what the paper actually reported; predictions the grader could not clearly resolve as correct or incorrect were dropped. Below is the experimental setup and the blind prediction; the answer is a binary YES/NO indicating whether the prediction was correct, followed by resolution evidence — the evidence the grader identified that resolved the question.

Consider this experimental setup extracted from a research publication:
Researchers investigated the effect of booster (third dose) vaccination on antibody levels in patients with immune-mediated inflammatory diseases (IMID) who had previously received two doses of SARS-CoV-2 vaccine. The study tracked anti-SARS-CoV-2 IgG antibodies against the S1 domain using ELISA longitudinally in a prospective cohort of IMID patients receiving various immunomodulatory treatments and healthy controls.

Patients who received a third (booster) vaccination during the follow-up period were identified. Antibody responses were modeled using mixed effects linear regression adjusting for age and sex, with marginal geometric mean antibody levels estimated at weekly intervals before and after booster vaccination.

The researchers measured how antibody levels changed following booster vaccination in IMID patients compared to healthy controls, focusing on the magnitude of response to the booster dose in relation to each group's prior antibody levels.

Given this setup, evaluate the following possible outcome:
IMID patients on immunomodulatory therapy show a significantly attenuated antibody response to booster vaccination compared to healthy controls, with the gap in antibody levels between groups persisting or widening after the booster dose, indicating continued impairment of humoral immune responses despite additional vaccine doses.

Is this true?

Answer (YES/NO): NO